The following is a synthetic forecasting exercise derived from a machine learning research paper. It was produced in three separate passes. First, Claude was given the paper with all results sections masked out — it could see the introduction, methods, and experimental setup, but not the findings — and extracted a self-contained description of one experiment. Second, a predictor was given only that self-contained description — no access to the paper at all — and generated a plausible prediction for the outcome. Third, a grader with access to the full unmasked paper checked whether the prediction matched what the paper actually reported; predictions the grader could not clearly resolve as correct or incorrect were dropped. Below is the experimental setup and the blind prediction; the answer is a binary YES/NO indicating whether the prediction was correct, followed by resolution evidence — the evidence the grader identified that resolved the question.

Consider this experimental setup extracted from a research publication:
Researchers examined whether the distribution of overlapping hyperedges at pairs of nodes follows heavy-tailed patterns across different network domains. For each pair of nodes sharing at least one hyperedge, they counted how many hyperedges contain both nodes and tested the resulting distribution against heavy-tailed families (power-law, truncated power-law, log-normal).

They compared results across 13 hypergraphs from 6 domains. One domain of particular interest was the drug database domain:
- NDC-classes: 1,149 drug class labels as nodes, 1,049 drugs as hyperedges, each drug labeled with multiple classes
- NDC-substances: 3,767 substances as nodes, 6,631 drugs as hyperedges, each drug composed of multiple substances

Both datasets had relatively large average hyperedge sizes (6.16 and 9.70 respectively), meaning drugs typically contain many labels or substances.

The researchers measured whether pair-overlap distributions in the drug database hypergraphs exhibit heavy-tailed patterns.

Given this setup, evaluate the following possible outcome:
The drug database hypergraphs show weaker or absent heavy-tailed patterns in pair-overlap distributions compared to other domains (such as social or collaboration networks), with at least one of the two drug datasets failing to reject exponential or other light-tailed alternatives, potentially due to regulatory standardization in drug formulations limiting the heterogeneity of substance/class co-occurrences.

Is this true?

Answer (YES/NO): NO